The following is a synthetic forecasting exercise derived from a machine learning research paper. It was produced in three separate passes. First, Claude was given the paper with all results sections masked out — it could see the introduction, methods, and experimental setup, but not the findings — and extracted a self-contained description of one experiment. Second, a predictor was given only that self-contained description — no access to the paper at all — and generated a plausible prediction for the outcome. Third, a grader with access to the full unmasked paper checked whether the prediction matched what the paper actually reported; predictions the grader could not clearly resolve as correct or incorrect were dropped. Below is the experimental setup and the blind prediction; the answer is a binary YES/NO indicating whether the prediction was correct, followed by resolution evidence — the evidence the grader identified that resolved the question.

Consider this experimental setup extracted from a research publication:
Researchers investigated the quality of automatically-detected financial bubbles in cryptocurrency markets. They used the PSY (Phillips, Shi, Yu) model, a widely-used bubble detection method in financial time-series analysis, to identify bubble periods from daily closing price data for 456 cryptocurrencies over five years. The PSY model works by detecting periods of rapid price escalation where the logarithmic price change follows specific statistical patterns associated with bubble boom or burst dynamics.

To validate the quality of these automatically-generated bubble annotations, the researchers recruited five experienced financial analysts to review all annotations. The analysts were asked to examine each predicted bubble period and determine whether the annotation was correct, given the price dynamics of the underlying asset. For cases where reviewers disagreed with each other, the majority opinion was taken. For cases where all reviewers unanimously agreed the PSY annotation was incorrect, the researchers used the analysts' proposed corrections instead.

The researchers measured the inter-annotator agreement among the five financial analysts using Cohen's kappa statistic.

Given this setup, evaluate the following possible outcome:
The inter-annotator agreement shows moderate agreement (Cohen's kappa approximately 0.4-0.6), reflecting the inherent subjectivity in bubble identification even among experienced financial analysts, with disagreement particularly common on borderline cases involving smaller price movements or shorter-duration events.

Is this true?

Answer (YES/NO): NO